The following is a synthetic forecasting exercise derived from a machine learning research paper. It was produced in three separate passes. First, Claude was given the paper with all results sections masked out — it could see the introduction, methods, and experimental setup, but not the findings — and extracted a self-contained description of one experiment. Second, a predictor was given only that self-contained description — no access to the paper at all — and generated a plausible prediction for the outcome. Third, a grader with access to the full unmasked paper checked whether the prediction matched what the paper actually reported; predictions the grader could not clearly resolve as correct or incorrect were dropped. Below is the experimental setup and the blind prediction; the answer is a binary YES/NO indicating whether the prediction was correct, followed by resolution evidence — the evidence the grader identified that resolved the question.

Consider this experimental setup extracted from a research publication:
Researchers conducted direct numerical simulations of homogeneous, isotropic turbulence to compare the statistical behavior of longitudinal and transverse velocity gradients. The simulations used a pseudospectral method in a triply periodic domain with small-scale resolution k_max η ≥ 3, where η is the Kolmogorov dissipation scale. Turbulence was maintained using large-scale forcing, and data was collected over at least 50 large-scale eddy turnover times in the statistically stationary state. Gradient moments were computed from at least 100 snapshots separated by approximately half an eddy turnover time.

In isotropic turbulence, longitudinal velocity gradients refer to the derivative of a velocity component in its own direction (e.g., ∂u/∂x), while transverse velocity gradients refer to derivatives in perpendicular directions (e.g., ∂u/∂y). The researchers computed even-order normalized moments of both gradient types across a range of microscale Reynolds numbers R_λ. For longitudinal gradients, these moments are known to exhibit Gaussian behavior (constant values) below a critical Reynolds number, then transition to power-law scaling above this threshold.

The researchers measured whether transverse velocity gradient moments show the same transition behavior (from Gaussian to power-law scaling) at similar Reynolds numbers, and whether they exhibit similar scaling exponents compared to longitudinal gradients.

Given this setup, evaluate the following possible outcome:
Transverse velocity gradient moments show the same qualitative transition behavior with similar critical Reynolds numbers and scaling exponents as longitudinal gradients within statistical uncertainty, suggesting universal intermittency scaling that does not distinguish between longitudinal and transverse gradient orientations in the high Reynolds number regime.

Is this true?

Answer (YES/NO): NO